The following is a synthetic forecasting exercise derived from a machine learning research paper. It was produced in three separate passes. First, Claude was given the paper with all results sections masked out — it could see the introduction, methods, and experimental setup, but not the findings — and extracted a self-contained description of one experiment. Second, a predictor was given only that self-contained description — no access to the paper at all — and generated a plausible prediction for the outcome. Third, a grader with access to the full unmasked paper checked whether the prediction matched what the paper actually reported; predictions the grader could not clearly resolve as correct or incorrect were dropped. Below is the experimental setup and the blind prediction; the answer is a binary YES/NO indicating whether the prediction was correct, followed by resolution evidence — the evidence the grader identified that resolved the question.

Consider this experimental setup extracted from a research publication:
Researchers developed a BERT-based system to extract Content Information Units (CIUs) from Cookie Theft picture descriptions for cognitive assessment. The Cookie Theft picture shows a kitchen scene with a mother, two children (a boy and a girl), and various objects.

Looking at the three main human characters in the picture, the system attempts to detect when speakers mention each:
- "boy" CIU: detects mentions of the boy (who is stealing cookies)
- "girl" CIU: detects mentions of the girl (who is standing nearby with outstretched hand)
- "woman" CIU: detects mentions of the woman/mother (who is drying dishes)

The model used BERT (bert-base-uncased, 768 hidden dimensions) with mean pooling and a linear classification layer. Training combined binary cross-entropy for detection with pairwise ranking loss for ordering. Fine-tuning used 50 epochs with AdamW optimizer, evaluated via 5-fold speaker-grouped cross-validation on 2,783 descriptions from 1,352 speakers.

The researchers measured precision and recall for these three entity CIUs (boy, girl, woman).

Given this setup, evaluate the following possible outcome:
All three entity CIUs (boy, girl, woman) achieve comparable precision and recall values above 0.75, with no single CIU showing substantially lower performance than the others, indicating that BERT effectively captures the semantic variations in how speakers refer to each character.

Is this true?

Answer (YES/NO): YES